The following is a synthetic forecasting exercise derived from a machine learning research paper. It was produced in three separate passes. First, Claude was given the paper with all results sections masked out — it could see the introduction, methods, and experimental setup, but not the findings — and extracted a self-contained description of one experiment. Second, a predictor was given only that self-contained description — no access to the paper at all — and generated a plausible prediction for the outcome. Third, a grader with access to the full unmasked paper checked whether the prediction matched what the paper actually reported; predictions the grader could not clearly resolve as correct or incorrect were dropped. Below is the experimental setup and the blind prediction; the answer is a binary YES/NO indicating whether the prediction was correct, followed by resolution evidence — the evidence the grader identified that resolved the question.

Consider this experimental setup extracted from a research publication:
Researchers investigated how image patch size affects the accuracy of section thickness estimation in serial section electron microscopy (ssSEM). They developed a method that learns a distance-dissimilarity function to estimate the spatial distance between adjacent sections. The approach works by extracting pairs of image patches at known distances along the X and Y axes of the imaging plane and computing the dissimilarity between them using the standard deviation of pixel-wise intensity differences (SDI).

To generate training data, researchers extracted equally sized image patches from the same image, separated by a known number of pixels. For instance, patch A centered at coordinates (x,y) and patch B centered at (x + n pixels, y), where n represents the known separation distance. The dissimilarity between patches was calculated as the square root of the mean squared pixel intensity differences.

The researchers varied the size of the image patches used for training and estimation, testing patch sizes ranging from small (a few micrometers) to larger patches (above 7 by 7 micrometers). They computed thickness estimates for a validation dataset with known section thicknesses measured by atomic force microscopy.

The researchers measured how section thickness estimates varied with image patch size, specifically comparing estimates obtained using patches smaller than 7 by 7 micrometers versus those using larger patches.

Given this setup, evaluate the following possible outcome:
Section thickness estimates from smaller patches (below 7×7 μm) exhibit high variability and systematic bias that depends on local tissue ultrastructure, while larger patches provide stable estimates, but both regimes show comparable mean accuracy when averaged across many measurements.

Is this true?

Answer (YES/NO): NO